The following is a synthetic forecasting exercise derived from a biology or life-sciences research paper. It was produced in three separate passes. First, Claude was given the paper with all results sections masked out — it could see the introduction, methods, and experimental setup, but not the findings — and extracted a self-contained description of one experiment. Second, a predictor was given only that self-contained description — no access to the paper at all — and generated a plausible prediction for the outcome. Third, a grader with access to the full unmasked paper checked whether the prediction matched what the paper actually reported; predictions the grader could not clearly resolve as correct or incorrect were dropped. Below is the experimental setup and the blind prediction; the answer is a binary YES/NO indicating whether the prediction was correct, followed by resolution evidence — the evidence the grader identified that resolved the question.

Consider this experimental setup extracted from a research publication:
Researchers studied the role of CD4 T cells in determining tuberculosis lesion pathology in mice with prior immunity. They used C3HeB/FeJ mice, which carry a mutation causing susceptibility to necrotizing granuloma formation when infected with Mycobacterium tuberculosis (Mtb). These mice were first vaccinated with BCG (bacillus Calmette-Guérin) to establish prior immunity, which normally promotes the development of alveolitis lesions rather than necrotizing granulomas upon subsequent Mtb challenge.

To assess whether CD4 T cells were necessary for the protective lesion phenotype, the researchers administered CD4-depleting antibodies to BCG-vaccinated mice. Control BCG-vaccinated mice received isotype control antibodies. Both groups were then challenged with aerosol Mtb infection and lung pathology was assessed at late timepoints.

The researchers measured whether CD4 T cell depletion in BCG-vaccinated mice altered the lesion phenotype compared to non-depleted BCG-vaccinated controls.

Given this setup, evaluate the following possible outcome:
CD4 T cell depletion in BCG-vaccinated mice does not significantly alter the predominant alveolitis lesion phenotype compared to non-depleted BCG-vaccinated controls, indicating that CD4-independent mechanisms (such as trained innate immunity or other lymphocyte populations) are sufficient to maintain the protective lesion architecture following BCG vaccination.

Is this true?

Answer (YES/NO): NO